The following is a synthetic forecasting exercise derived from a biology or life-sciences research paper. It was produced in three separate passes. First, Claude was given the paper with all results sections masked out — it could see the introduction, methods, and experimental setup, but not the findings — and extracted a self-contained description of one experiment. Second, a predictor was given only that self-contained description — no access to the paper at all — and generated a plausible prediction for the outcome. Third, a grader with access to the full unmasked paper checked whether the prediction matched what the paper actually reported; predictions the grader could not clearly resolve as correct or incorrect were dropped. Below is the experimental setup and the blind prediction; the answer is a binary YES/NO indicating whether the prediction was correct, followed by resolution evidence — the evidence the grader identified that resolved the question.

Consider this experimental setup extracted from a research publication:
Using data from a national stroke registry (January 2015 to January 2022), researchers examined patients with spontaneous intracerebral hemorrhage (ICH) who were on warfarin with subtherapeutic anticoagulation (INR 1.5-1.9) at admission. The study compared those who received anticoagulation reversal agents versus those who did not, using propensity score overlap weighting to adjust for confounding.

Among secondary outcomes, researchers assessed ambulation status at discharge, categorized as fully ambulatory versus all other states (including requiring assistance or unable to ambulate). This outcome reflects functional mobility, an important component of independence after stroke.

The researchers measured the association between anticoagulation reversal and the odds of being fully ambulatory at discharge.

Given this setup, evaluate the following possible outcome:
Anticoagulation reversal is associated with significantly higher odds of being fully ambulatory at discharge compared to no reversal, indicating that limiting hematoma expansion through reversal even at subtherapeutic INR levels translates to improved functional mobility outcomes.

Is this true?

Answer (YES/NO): NO